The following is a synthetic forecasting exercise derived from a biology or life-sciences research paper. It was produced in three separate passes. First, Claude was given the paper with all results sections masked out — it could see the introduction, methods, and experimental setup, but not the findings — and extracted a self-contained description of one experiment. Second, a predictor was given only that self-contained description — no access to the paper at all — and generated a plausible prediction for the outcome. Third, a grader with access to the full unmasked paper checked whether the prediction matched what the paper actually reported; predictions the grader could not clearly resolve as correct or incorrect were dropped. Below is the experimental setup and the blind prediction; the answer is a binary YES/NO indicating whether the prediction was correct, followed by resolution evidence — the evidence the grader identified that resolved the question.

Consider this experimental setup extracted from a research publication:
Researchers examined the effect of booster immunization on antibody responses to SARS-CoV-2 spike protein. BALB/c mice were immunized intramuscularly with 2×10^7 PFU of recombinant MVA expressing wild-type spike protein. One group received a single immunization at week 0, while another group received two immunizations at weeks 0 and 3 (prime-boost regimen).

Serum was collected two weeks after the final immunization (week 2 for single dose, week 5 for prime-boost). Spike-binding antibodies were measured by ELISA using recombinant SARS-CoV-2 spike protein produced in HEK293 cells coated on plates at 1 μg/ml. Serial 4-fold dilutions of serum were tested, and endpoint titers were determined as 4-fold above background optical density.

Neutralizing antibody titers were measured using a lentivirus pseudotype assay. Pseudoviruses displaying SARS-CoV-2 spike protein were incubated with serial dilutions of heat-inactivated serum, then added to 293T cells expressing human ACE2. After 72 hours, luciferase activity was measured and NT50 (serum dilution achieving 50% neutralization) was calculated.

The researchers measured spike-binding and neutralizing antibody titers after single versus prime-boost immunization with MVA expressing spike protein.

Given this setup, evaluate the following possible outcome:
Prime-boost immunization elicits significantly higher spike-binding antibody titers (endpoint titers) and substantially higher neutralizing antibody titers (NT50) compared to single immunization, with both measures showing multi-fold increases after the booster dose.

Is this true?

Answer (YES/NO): YES